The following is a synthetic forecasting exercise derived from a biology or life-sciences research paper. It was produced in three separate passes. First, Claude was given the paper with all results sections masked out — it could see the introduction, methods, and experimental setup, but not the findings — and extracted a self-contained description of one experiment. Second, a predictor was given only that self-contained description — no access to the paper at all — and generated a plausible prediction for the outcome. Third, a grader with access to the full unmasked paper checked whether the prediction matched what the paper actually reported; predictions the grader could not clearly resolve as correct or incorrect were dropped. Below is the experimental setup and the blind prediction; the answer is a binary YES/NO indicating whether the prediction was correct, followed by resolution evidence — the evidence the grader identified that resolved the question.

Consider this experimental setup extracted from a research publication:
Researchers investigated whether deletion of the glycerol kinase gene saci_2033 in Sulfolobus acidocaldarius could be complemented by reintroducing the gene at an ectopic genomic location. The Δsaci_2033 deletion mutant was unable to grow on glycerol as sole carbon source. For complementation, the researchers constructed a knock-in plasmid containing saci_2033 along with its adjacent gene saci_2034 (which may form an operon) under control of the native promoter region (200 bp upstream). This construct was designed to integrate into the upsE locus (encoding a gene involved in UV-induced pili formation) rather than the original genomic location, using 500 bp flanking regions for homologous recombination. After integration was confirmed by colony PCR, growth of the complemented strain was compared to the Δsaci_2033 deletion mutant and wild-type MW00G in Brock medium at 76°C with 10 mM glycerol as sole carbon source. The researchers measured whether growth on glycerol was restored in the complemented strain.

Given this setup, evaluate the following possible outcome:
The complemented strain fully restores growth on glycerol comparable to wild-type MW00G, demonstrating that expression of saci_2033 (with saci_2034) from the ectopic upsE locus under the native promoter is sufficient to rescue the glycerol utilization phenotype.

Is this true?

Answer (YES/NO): NO